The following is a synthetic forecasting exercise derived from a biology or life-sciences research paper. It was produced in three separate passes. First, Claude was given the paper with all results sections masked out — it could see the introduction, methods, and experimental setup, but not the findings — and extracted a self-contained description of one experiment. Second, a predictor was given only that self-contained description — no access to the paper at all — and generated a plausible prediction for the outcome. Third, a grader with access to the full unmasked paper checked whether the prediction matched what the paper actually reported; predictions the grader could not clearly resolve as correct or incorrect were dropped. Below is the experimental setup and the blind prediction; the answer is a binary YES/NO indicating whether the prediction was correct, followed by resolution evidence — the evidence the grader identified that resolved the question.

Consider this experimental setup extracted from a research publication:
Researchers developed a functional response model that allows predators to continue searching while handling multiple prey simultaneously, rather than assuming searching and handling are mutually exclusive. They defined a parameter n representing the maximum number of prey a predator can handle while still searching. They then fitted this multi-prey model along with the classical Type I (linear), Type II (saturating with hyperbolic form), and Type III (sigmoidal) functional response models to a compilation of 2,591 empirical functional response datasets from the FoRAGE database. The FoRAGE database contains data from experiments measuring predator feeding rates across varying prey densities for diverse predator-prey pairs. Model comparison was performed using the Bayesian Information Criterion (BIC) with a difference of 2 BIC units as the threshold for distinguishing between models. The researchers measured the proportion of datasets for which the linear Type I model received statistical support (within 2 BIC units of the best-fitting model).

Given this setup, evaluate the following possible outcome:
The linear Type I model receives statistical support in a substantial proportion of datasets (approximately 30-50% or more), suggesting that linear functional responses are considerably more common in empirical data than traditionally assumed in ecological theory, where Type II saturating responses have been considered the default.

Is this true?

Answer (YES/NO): YES